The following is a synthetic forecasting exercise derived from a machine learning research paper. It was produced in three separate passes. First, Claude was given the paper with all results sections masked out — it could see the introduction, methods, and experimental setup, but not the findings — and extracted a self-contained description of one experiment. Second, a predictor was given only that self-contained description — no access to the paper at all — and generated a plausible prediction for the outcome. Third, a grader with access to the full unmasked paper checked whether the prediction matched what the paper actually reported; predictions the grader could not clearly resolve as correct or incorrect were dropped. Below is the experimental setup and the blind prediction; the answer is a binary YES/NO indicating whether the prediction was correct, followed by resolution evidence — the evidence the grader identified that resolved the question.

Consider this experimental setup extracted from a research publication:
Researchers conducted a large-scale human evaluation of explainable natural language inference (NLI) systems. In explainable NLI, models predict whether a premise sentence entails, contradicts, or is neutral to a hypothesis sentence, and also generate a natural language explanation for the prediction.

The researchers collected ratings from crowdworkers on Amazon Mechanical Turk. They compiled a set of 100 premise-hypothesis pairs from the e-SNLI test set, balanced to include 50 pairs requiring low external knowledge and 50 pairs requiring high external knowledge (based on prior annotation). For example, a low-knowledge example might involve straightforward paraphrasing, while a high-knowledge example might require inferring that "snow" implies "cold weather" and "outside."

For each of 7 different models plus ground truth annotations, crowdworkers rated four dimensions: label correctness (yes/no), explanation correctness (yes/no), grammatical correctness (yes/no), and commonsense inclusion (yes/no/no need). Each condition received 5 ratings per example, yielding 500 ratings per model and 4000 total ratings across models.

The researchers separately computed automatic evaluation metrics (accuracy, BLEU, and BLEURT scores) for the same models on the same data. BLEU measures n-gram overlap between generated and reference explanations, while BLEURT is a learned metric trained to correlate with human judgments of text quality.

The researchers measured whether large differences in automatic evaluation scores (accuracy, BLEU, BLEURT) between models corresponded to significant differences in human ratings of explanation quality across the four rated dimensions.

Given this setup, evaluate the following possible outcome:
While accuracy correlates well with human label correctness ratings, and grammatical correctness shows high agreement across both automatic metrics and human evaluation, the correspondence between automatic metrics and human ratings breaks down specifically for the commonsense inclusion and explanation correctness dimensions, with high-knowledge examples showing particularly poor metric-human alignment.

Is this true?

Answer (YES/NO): NO